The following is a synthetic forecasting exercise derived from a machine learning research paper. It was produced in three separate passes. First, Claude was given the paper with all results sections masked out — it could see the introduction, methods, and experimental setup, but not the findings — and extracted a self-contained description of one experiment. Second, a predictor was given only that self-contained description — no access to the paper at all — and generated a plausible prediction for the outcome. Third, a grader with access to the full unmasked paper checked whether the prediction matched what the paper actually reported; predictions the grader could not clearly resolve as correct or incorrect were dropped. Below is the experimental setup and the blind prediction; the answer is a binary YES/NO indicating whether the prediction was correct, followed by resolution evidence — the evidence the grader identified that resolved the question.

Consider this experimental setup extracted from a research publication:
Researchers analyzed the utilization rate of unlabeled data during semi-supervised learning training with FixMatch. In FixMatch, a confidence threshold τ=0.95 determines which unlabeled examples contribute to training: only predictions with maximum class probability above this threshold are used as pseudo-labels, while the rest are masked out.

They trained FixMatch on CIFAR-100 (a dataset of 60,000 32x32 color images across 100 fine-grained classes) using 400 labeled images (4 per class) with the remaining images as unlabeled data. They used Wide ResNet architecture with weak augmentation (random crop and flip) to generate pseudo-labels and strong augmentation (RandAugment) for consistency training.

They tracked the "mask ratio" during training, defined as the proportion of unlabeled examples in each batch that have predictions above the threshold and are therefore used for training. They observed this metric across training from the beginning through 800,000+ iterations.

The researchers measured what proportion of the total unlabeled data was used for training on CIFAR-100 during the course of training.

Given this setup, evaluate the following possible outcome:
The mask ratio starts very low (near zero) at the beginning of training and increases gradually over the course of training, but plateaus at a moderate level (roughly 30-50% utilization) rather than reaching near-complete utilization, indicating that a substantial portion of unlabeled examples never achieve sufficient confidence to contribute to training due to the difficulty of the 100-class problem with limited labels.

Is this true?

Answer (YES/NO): NO